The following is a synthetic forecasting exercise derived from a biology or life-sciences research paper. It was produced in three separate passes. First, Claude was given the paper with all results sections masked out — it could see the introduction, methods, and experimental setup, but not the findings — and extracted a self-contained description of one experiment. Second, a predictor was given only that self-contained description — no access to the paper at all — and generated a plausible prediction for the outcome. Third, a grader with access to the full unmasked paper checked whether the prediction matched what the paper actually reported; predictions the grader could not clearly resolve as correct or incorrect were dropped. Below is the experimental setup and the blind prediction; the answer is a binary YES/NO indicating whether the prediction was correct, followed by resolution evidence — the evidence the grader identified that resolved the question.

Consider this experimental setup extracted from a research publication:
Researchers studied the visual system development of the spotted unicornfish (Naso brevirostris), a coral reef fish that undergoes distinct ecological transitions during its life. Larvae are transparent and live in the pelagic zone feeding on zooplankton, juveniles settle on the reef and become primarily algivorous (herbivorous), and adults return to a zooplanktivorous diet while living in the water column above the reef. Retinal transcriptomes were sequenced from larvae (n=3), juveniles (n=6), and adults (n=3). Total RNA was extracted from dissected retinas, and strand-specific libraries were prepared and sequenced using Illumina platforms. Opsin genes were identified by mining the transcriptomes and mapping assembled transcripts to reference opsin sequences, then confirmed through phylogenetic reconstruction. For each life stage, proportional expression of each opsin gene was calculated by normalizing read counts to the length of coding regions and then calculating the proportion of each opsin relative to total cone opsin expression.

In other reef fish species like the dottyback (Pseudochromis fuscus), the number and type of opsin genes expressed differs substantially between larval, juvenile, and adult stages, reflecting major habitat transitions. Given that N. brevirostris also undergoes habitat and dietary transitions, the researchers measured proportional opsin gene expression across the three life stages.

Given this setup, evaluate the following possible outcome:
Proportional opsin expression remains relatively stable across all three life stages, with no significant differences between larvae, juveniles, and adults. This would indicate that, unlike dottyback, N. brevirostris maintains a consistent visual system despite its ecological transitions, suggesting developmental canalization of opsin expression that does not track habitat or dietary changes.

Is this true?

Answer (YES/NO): NO